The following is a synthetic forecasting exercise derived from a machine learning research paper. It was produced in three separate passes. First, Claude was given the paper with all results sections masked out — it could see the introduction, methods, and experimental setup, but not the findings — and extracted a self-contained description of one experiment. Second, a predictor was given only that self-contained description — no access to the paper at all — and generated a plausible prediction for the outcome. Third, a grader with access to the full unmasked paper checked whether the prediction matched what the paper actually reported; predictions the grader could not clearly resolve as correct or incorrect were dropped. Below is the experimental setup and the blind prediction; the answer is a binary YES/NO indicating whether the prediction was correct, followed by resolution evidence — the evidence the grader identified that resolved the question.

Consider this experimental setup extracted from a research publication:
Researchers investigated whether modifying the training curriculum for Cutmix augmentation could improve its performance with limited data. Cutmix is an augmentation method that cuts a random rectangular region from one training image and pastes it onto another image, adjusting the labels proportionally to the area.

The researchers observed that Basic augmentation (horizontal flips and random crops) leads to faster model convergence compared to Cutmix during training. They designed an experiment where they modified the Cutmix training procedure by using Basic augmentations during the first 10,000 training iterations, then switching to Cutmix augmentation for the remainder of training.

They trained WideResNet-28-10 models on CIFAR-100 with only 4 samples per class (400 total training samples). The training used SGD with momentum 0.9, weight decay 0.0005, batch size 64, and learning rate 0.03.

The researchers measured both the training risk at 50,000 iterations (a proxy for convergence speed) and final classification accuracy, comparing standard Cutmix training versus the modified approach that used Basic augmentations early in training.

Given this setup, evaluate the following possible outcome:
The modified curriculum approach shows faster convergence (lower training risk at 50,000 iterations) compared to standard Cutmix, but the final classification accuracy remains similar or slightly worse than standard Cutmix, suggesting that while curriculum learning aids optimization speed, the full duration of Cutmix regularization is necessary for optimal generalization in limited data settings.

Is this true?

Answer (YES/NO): NO